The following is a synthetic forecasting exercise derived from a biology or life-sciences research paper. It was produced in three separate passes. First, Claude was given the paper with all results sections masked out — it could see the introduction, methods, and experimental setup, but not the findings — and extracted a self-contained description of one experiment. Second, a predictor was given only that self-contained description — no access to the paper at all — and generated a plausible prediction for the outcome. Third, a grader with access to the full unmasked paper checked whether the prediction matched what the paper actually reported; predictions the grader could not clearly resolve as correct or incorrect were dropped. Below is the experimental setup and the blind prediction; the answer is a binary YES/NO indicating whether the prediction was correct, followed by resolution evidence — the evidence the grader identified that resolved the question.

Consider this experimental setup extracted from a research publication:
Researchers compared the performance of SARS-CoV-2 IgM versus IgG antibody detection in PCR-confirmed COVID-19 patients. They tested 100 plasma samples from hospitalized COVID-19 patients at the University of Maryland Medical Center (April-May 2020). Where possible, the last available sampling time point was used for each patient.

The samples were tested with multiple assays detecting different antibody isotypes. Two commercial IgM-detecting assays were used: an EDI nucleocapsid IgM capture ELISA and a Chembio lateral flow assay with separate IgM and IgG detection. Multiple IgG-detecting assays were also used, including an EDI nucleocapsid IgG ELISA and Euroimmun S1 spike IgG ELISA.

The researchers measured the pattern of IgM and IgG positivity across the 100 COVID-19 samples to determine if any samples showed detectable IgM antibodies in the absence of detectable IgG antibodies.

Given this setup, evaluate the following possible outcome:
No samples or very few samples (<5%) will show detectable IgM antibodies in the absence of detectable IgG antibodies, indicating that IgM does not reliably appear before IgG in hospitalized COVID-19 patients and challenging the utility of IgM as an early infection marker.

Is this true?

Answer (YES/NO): YES